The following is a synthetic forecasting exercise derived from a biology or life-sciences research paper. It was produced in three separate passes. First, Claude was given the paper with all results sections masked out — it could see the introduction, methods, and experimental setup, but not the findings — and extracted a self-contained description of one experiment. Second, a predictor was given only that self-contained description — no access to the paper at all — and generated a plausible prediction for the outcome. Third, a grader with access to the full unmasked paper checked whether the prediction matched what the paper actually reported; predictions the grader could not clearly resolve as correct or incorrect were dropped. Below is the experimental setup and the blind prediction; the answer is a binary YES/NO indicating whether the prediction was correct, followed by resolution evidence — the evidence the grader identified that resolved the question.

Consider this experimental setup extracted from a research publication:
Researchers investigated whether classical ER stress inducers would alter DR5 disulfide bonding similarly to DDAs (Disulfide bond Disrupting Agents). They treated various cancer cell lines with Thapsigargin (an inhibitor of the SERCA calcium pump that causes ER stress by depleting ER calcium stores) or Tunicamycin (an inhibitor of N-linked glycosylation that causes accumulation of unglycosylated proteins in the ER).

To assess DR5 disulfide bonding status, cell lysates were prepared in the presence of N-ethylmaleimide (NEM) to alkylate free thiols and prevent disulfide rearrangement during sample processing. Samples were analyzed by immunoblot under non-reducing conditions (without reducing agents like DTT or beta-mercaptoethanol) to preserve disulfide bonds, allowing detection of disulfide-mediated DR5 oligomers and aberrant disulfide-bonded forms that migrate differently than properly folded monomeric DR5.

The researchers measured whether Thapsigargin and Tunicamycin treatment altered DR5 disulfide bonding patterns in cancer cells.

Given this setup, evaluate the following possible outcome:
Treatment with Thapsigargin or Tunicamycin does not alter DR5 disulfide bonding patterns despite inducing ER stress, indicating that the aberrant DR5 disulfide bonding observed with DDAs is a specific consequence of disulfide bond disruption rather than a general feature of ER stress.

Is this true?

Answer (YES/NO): NO